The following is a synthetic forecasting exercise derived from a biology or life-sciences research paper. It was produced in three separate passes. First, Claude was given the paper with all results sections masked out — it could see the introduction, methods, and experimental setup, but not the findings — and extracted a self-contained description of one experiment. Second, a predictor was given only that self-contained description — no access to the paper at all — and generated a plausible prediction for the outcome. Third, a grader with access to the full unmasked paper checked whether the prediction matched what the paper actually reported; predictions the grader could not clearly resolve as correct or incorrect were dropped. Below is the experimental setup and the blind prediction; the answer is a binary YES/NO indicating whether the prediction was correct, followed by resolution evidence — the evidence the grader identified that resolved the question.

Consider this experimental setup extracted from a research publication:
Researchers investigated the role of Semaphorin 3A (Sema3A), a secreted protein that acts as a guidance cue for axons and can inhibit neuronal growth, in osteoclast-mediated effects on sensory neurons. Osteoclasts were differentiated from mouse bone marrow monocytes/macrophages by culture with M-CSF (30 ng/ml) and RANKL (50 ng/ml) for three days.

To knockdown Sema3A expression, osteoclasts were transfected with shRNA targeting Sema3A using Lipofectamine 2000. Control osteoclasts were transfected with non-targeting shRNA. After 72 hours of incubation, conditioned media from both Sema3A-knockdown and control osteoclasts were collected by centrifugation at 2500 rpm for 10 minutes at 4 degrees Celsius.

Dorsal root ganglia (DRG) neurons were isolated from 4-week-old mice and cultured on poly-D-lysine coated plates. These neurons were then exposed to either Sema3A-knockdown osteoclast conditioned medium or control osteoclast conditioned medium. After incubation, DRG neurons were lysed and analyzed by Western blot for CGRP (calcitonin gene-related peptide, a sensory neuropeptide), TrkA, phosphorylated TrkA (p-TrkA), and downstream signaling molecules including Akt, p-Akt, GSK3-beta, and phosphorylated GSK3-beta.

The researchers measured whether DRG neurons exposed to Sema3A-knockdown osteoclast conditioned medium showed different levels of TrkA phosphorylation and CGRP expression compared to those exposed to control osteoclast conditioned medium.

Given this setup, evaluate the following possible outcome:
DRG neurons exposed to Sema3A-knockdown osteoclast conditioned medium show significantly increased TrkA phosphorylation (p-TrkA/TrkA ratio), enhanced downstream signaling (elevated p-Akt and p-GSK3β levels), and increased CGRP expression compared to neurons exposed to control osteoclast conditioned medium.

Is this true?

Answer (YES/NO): NO